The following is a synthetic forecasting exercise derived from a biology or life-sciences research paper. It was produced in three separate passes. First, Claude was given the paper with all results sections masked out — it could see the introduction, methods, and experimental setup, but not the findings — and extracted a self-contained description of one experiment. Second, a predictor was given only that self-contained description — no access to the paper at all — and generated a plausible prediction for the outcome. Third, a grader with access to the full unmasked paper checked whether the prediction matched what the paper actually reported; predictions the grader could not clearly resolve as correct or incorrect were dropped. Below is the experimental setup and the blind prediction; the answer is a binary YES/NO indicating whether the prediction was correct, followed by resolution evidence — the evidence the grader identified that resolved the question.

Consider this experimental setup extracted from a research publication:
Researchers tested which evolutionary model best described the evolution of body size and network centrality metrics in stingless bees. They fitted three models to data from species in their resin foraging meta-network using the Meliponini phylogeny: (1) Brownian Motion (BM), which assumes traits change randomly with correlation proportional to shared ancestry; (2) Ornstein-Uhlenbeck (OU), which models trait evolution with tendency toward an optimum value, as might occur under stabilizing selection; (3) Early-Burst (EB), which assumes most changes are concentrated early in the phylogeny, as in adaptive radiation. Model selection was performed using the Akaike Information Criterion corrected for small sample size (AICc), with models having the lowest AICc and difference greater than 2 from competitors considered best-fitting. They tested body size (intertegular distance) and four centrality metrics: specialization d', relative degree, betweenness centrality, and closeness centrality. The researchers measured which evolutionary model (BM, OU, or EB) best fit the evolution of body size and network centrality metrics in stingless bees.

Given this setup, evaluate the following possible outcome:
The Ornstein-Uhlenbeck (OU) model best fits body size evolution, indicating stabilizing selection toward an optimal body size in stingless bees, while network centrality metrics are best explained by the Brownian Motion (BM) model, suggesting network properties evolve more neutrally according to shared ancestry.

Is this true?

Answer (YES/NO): NO